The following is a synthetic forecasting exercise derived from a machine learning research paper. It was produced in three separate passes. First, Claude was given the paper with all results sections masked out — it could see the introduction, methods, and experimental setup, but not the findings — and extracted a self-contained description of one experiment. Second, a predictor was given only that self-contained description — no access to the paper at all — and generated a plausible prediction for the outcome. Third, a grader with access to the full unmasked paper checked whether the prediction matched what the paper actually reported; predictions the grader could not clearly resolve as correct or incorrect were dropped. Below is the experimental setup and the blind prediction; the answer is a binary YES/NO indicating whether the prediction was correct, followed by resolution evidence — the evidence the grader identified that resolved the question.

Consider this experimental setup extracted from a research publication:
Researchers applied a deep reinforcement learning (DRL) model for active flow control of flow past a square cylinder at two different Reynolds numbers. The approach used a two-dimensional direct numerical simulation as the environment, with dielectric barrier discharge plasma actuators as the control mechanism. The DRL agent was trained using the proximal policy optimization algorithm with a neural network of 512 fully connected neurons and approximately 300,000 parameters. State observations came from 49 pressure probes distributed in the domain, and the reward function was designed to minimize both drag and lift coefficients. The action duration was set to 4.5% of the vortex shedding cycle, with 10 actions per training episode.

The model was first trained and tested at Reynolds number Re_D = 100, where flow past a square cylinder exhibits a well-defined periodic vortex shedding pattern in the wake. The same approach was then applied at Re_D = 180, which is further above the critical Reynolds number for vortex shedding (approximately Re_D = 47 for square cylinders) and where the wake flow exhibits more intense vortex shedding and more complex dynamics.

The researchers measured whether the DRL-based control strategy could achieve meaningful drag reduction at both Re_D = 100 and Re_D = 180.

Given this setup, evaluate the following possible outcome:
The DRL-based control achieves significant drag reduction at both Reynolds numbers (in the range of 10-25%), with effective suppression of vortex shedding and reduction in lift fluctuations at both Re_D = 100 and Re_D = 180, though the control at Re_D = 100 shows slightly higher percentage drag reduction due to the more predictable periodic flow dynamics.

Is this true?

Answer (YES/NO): NO